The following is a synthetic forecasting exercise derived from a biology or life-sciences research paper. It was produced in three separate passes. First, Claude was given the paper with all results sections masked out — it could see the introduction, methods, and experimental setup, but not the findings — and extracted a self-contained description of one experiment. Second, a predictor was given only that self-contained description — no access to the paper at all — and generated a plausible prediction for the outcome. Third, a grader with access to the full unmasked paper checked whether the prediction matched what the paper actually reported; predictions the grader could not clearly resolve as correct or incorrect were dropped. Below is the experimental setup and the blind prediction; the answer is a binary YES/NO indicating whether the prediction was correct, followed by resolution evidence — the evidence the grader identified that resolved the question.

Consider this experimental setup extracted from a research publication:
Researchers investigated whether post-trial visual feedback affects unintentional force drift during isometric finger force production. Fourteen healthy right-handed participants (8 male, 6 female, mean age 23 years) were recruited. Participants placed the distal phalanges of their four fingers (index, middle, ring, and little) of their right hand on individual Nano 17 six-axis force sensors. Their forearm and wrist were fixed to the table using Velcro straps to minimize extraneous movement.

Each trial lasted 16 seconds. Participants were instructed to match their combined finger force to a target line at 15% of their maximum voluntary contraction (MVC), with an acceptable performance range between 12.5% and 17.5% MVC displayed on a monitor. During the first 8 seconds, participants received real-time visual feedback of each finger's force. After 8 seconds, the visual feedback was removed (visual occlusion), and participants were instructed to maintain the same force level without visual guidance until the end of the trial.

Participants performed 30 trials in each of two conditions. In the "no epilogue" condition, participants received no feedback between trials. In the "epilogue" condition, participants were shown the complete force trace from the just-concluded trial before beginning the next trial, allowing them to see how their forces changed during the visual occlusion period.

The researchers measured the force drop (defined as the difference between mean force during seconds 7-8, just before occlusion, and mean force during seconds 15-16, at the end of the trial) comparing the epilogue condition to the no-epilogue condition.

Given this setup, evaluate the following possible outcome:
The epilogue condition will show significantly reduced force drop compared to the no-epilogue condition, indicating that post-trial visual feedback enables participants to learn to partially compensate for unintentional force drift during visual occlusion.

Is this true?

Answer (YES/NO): YES